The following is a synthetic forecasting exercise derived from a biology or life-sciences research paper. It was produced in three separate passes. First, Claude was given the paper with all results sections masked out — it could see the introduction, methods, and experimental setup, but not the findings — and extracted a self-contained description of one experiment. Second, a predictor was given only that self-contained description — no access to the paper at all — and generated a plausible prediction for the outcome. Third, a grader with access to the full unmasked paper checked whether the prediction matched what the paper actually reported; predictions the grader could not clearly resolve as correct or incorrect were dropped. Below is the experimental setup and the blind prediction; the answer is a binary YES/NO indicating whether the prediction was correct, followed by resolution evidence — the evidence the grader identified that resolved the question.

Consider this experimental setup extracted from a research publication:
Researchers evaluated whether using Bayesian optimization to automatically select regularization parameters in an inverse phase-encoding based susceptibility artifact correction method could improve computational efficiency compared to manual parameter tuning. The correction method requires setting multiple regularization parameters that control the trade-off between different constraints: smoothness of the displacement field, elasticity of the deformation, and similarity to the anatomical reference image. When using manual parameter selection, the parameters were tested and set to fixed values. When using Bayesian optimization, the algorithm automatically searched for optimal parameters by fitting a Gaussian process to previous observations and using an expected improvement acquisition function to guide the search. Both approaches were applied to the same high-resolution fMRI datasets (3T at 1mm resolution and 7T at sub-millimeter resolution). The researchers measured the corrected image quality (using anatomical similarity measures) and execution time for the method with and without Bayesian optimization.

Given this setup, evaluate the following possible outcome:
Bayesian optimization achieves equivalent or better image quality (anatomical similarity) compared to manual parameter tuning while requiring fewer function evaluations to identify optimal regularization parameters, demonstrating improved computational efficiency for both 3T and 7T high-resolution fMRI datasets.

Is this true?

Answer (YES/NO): NO